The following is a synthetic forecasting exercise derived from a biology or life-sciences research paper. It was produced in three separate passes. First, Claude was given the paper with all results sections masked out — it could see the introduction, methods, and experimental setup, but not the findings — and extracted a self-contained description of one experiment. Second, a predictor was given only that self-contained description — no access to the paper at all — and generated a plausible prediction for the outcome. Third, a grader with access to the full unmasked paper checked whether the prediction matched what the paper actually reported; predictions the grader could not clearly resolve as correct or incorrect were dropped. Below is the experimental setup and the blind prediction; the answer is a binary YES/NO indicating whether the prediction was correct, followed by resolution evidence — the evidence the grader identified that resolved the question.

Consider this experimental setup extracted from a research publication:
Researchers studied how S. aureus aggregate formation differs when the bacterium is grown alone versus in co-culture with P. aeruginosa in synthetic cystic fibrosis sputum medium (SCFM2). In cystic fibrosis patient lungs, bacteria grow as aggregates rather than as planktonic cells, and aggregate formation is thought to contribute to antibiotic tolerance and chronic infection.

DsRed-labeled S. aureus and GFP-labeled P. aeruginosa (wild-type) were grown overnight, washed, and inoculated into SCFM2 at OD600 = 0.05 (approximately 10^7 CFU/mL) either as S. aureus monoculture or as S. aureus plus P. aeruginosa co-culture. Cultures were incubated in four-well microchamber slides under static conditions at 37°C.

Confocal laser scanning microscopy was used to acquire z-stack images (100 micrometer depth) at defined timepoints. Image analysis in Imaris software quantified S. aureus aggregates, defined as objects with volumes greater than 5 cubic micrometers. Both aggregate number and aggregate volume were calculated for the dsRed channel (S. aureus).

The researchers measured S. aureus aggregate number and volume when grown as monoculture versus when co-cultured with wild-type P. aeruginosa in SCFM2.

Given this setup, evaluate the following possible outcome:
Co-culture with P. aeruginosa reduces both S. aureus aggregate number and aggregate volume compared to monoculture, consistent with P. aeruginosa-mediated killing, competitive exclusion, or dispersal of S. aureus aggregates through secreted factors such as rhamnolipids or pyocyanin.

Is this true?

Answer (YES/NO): YES